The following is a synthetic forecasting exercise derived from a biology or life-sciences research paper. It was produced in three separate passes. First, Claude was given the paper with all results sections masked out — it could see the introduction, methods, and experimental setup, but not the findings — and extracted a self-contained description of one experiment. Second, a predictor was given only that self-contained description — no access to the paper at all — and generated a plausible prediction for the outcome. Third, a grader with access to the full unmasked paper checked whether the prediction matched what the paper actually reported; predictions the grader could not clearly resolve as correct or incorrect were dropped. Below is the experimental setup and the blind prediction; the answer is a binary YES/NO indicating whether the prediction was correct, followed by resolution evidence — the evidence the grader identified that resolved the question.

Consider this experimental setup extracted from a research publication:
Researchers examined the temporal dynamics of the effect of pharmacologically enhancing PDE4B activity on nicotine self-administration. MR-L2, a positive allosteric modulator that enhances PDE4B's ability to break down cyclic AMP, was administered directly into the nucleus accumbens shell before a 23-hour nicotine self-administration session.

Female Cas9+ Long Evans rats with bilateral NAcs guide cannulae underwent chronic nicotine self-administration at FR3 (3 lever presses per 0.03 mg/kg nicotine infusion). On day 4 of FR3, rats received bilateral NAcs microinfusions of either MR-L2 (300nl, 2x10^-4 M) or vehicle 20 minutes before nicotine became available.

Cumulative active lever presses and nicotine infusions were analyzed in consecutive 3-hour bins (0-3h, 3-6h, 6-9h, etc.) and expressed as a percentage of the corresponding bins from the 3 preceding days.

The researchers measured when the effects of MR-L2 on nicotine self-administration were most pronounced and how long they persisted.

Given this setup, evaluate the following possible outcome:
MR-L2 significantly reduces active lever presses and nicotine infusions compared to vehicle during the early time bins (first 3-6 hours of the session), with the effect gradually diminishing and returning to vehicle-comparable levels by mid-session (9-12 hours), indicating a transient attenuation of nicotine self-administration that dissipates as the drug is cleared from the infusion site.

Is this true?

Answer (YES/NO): NO